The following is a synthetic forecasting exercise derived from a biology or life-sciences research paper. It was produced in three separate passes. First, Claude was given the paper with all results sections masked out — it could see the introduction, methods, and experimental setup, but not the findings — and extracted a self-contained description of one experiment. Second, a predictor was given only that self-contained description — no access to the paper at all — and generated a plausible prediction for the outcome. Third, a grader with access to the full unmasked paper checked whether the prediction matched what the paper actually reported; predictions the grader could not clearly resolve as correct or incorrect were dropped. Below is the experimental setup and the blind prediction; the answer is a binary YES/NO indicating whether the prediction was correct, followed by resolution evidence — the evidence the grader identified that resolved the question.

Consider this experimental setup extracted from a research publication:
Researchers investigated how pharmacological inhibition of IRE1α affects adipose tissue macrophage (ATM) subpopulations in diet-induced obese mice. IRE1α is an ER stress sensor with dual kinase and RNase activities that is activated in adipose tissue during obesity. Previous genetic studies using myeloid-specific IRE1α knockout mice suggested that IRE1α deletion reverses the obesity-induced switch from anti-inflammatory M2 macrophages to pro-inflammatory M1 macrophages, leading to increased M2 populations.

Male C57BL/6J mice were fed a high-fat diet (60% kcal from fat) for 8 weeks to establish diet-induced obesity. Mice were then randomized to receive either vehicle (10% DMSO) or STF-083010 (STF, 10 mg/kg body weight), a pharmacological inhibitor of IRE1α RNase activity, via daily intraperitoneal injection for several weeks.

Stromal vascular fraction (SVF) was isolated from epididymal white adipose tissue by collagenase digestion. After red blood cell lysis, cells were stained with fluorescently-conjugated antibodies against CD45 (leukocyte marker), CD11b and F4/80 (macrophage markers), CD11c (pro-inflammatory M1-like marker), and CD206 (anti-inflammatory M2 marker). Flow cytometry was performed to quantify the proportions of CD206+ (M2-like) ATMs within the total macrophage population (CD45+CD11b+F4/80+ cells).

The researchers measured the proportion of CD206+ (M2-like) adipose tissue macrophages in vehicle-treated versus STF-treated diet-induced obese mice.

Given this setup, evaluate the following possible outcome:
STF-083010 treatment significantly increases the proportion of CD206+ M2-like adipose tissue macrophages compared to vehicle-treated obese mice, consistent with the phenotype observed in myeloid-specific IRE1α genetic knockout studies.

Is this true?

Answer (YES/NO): NO